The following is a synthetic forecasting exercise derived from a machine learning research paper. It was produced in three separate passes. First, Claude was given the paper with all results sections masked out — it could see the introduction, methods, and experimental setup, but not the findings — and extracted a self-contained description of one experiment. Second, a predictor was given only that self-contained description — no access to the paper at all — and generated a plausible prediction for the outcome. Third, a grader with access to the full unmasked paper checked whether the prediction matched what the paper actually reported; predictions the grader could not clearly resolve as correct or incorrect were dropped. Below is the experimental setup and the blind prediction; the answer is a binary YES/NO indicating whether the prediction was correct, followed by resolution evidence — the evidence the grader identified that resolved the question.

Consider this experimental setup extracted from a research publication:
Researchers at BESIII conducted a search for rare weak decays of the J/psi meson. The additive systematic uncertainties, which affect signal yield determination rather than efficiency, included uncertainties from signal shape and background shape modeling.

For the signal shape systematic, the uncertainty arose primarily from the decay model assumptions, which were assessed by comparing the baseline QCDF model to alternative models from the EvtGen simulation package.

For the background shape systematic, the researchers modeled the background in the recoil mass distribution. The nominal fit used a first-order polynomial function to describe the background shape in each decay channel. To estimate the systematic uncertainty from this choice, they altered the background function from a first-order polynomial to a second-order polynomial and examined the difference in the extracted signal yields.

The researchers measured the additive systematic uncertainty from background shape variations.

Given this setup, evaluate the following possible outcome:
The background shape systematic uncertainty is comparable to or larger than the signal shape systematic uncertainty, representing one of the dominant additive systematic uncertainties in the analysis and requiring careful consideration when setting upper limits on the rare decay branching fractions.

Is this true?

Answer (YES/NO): NO